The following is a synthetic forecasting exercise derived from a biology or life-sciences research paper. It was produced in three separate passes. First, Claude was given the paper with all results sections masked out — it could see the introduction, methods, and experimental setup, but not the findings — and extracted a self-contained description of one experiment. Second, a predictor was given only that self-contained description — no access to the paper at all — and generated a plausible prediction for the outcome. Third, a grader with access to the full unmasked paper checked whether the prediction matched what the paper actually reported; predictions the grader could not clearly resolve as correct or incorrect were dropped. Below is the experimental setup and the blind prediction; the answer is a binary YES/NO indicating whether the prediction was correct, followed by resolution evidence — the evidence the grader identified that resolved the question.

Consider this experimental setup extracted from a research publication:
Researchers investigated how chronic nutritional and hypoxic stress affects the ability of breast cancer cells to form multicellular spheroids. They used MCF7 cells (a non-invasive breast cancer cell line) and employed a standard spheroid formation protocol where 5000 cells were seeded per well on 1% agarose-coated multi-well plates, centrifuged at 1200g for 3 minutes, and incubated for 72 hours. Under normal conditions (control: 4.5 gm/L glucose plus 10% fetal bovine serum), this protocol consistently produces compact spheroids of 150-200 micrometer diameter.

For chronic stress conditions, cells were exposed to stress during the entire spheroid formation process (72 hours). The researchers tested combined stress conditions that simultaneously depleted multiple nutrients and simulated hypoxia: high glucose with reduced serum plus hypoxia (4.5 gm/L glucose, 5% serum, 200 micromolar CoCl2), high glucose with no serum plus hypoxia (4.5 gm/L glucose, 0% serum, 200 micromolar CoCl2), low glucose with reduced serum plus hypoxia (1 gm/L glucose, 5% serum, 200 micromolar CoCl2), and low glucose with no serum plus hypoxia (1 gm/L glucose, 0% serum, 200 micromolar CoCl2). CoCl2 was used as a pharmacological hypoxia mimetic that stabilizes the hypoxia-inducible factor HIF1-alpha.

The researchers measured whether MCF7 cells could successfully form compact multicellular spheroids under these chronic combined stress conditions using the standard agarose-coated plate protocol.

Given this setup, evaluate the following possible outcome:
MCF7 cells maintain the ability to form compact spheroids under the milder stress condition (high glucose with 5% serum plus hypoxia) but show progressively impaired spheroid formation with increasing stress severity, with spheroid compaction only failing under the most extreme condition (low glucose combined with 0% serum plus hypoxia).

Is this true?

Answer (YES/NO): NO